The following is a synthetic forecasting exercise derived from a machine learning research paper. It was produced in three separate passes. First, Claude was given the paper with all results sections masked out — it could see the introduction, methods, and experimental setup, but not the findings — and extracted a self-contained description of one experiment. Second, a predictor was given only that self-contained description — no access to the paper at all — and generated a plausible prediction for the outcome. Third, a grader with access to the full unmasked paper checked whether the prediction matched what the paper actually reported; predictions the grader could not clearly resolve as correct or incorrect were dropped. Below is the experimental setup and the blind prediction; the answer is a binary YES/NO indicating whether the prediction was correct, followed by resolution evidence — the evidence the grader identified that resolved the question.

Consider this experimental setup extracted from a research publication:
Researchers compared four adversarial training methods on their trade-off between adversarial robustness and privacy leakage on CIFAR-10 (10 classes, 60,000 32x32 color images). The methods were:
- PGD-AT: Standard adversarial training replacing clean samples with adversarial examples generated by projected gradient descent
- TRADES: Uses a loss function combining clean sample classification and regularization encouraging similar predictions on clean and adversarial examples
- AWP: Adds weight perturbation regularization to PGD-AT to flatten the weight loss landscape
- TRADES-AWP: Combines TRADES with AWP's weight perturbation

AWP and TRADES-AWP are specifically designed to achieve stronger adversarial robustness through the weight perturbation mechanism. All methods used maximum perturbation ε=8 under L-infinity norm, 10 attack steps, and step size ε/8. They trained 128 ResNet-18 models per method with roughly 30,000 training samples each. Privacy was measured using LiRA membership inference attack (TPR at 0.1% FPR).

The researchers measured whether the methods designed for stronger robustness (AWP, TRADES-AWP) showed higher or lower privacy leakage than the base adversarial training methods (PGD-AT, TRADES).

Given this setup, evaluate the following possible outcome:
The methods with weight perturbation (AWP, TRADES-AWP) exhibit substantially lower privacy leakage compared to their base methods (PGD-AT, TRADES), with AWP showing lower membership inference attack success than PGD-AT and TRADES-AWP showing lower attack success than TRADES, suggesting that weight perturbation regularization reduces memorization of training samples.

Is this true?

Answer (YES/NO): YES